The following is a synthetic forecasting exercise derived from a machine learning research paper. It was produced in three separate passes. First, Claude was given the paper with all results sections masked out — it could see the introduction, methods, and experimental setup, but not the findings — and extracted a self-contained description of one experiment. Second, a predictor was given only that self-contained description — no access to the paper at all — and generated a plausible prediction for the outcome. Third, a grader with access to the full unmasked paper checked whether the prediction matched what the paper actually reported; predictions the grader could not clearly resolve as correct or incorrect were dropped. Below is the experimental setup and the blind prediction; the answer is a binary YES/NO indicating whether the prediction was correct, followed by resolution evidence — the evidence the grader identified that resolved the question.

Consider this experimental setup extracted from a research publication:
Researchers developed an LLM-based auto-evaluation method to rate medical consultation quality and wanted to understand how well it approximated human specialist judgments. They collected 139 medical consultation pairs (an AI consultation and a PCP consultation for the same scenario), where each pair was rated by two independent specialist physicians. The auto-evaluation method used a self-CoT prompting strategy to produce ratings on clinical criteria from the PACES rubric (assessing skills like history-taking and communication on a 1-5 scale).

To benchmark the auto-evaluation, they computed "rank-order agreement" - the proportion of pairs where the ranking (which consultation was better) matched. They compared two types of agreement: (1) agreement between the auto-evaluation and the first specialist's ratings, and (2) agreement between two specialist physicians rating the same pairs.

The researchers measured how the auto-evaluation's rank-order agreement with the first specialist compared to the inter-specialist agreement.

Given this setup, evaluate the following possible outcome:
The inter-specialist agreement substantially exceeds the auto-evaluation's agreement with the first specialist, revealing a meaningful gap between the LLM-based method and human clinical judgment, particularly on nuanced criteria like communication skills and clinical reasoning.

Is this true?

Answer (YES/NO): NO